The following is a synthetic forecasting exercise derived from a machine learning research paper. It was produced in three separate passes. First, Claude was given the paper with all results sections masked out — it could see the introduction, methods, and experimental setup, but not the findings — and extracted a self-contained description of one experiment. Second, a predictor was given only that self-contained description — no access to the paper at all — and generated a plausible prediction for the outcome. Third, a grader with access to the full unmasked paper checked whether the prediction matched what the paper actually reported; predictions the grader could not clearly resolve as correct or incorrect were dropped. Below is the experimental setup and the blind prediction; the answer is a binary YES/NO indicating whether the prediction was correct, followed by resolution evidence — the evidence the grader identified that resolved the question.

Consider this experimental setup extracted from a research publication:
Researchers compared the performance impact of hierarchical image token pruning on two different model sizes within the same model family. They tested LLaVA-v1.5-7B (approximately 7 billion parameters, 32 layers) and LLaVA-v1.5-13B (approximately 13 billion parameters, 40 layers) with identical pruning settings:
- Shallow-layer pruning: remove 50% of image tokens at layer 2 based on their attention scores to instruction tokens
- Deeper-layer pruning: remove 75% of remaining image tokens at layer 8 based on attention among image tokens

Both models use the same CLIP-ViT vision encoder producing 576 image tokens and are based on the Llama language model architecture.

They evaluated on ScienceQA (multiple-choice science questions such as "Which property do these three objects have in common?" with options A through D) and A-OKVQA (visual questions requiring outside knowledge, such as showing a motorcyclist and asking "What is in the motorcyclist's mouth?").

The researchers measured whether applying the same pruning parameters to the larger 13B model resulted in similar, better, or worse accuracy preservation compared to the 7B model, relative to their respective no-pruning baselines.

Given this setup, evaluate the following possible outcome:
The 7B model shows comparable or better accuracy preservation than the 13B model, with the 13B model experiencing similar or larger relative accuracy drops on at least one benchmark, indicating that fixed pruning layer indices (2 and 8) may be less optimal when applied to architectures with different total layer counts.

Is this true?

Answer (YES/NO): YES